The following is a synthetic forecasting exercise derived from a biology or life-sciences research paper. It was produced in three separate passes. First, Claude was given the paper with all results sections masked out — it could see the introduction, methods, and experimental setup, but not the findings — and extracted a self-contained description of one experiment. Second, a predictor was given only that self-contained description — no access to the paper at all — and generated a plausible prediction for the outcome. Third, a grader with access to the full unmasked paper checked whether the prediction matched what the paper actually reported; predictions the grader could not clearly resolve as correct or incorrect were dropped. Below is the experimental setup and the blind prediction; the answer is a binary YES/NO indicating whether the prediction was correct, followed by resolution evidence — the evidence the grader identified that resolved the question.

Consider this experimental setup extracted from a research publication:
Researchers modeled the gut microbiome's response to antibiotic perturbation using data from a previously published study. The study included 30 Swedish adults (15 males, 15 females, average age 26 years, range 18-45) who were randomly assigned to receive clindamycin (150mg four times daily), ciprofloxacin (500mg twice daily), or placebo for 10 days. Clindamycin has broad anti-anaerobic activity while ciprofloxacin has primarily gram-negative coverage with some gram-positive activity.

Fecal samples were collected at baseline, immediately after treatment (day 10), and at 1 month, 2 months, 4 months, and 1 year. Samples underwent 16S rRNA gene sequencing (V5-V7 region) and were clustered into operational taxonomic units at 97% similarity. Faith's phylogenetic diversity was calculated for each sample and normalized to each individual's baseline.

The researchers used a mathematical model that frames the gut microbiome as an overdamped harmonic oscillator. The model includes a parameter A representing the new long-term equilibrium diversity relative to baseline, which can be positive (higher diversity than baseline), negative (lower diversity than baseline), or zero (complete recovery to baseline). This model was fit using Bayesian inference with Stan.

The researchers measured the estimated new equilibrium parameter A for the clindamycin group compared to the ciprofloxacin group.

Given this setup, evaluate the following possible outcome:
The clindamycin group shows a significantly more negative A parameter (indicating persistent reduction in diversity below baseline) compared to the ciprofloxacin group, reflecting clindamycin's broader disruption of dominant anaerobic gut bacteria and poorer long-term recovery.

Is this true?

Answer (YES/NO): NO